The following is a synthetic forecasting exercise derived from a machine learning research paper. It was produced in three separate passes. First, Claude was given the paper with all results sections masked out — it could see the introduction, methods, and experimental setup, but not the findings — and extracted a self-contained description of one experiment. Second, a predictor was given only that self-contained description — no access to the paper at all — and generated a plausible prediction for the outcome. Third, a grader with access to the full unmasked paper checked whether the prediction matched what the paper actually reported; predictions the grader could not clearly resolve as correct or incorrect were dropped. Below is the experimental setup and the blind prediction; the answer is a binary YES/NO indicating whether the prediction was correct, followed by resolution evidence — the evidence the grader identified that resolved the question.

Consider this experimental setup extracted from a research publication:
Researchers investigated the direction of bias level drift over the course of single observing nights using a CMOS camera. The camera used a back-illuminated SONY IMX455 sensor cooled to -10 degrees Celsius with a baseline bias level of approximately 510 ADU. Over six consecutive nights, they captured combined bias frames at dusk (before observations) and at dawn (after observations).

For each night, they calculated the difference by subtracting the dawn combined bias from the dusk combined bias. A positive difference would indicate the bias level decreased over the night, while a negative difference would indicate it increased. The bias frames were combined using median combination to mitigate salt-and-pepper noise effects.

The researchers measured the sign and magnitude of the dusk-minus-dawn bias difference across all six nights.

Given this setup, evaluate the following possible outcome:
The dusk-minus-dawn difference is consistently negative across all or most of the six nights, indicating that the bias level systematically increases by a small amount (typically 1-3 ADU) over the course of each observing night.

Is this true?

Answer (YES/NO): NO